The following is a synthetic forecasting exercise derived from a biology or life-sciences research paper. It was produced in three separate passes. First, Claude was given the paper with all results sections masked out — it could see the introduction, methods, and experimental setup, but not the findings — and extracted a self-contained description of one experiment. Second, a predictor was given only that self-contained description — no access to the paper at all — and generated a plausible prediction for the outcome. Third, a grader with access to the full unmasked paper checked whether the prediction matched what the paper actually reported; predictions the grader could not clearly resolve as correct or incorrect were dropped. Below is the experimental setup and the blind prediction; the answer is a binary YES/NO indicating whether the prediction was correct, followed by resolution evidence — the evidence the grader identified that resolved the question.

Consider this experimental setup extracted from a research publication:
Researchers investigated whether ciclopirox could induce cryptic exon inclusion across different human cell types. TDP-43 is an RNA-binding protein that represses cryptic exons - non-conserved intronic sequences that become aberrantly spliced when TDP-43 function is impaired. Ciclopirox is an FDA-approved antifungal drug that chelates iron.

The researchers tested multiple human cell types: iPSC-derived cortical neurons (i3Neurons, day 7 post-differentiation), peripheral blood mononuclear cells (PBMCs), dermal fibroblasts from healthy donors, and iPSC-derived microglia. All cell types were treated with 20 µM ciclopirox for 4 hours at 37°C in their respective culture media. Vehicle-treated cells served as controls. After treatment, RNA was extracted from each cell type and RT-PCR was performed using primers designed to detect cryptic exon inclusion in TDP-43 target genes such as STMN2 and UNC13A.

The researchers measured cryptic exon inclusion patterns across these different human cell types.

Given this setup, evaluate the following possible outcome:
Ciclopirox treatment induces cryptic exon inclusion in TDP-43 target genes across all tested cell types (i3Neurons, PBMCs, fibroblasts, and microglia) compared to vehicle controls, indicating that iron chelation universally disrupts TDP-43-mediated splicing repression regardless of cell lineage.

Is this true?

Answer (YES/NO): NO